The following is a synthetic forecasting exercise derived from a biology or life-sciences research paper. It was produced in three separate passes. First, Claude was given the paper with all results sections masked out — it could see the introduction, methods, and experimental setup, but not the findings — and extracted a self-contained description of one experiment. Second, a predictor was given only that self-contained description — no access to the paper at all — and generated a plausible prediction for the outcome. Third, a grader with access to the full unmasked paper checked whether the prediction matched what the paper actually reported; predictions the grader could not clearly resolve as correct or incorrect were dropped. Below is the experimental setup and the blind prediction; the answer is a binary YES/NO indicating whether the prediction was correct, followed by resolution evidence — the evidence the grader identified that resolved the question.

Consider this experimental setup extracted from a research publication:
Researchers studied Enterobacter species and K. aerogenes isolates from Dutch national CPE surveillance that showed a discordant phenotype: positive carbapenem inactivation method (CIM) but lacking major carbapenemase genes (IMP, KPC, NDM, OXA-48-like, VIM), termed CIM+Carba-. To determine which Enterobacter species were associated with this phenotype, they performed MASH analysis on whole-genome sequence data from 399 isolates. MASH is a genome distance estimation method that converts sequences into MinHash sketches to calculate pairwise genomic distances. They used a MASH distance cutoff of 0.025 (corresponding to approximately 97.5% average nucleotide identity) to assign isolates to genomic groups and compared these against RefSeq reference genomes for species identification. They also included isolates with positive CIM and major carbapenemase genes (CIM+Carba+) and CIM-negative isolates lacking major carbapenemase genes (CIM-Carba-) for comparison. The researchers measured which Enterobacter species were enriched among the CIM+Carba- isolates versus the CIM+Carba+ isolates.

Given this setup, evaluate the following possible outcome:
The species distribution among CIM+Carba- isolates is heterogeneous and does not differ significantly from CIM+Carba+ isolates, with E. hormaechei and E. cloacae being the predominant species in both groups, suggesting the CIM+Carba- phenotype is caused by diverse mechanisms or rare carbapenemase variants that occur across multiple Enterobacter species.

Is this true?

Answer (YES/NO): NO